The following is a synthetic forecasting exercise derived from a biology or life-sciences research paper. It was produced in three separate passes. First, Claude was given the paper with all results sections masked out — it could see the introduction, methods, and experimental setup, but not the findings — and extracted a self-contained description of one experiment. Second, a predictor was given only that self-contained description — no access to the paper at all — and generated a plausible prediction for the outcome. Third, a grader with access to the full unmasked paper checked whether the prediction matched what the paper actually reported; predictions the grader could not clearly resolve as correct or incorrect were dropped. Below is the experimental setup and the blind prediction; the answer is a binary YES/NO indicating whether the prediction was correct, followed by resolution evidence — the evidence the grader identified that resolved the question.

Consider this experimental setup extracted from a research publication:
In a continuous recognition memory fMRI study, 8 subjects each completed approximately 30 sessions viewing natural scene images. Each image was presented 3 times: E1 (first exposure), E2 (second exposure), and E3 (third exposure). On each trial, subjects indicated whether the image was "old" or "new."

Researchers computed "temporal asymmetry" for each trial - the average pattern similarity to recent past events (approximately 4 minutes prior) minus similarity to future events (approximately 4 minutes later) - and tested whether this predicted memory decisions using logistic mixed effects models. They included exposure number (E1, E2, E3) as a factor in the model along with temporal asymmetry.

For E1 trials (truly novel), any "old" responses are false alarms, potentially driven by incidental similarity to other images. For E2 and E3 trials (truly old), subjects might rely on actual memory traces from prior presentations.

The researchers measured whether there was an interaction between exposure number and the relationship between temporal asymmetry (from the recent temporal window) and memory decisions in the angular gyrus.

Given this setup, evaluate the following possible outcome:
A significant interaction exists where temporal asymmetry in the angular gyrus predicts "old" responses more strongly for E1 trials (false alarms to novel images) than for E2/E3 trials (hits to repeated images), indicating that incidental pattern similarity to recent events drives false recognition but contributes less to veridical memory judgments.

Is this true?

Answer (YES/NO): NO